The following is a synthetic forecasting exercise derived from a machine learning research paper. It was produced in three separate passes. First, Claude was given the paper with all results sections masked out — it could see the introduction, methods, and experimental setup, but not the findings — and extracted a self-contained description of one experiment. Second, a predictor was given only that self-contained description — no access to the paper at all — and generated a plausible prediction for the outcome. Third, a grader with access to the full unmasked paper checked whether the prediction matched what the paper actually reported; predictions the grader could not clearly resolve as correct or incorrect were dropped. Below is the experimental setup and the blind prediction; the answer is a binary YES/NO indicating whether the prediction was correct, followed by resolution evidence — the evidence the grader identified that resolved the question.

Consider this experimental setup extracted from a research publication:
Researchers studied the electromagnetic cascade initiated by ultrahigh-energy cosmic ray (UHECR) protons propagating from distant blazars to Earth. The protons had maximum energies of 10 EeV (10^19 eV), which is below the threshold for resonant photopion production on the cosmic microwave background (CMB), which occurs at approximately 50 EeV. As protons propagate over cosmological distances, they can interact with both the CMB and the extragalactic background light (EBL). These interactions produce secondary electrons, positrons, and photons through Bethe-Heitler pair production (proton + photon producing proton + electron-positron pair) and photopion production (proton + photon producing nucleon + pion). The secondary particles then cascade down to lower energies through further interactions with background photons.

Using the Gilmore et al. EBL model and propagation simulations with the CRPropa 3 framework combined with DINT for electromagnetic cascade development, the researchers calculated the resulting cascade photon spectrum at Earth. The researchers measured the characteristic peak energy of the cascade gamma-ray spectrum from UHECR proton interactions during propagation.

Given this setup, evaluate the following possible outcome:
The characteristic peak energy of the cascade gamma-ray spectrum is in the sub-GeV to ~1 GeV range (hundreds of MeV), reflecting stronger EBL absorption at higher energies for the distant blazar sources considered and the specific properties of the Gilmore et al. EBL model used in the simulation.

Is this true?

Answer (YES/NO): NO